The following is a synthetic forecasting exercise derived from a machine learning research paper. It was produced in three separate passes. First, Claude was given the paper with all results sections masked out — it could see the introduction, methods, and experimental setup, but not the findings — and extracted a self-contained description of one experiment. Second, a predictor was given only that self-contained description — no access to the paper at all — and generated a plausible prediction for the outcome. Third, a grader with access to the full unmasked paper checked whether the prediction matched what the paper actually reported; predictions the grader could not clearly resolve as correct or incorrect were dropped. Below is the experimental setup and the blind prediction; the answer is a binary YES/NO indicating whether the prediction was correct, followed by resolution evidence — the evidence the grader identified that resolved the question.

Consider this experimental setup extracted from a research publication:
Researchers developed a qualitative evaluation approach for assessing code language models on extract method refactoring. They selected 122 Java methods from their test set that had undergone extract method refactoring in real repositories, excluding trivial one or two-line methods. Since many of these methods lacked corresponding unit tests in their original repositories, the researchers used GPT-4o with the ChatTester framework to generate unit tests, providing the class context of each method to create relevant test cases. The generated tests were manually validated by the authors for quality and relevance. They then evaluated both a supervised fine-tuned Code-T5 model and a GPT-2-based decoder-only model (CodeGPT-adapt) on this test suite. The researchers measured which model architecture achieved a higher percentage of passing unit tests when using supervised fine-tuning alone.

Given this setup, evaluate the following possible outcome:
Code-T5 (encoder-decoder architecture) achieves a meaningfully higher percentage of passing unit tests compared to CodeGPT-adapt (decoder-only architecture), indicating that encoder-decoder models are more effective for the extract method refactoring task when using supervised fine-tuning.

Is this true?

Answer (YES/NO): NO